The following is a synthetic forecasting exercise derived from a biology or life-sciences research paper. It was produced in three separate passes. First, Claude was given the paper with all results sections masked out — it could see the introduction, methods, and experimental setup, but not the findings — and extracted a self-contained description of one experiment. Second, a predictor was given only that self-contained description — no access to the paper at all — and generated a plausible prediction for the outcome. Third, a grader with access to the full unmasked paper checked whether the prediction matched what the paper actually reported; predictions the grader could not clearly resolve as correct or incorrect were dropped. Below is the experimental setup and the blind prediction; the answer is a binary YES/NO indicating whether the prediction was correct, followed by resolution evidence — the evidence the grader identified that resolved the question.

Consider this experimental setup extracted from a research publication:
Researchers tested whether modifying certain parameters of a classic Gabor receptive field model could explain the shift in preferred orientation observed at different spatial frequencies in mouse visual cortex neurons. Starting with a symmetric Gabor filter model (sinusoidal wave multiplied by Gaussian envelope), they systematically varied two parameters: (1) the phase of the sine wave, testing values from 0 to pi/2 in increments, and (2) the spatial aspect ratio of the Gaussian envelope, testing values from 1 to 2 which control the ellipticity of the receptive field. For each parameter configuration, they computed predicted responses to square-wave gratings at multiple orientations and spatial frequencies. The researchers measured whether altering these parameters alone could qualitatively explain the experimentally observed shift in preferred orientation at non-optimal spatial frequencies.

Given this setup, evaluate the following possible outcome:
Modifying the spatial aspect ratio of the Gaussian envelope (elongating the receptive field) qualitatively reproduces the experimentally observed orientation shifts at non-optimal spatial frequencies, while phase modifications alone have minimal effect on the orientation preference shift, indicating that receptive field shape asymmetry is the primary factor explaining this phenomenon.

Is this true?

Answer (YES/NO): NO